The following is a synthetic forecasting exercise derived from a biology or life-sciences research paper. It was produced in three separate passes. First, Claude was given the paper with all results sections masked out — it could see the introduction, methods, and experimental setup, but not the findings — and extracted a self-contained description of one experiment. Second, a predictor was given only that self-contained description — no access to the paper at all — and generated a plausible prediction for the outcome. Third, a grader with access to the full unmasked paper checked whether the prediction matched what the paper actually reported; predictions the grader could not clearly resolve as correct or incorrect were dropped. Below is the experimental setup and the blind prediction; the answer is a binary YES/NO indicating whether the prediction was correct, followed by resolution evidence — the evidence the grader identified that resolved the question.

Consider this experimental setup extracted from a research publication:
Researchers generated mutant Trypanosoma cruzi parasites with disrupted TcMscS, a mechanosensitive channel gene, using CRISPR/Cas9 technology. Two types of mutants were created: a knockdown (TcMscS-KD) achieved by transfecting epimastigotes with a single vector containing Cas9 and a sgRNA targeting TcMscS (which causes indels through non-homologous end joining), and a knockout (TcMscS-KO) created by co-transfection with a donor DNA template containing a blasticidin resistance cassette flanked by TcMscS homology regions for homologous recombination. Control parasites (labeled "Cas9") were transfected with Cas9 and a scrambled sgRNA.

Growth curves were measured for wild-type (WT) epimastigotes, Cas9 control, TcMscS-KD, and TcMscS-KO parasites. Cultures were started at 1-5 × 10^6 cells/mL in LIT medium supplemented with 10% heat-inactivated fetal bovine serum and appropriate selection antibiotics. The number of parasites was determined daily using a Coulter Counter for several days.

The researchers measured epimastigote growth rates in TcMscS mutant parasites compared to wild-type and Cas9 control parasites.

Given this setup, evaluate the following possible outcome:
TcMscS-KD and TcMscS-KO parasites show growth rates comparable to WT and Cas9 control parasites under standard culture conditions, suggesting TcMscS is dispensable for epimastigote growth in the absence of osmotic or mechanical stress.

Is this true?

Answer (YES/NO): NO